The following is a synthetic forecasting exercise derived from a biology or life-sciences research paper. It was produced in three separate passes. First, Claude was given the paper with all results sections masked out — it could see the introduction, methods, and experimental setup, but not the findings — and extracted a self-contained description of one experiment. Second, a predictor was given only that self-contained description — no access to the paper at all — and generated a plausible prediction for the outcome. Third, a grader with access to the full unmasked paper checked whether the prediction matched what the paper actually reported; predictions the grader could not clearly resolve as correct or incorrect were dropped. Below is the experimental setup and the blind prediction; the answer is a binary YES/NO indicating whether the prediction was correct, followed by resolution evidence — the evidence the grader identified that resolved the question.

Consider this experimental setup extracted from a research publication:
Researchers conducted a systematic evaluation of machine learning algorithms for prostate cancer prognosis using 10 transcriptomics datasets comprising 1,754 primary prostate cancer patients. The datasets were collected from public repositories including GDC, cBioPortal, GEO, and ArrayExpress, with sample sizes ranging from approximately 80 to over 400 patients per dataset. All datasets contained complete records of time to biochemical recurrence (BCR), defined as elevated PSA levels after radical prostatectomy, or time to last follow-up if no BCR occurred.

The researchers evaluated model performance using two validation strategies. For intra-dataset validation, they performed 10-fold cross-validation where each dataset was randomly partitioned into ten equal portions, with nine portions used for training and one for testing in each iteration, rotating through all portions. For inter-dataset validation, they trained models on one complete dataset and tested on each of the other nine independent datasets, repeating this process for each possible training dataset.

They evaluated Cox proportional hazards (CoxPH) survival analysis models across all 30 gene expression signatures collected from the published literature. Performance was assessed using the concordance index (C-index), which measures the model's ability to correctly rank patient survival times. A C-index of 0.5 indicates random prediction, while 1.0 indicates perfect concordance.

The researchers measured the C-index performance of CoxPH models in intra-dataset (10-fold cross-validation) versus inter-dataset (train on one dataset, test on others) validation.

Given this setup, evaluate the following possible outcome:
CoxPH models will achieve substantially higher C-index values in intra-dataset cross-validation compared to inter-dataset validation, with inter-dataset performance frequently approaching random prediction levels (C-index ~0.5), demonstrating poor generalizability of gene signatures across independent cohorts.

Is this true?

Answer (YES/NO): NO